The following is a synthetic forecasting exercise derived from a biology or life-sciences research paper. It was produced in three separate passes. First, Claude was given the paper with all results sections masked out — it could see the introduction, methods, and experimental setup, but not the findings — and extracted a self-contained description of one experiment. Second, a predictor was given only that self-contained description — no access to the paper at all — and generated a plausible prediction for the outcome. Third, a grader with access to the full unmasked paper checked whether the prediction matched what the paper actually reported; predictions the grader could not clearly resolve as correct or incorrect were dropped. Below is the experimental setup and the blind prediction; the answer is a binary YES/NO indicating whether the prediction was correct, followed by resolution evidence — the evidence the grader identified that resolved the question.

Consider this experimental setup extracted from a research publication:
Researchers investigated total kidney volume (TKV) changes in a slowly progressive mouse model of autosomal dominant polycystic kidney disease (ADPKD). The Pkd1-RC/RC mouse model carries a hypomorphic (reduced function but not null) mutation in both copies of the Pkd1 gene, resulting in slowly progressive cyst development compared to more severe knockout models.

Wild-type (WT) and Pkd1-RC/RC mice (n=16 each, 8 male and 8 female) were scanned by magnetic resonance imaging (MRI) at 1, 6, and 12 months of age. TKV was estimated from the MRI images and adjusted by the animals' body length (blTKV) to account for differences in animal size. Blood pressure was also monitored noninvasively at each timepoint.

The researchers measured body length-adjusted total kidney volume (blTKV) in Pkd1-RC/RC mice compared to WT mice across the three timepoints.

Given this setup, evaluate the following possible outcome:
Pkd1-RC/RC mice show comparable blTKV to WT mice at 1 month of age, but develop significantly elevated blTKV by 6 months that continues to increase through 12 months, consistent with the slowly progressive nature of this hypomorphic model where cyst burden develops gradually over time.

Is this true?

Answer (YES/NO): NO